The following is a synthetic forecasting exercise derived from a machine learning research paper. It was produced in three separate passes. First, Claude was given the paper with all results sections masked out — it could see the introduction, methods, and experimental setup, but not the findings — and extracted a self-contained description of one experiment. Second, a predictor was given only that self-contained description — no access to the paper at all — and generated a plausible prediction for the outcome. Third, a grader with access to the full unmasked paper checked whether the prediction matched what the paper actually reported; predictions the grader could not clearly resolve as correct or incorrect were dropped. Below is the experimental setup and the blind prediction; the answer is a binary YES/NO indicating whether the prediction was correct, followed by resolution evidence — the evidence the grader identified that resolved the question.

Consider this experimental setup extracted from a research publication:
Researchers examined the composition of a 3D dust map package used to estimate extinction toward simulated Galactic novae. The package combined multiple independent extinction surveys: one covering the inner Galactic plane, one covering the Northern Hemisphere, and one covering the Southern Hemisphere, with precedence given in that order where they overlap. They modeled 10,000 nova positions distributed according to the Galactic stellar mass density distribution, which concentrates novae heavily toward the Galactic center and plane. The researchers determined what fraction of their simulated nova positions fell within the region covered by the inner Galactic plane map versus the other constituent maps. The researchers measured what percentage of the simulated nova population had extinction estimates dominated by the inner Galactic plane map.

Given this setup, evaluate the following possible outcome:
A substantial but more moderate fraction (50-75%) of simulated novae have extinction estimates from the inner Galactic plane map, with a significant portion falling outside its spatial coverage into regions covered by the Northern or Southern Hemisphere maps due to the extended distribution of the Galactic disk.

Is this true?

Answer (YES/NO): NO